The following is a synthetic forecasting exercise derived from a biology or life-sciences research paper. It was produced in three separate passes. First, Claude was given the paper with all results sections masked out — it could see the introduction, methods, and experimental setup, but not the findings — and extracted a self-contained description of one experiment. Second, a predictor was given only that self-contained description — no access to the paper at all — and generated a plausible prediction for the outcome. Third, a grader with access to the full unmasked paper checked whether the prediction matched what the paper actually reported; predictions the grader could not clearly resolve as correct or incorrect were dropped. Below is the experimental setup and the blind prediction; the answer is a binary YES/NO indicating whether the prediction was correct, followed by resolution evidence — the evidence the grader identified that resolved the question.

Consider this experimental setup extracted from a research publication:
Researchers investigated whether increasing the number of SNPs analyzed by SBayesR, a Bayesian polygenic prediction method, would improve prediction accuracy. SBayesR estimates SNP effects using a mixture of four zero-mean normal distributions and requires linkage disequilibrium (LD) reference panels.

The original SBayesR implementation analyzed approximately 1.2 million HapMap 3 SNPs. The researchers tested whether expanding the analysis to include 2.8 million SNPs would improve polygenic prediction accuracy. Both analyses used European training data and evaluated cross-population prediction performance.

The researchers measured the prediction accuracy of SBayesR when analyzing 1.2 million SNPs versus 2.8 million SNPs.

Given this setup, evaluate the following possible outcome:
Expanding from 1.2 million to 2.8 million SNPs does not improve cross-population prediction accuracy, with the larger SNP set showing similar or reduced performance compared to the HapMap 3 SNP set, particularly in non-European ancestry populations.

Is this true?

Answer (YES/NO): YES